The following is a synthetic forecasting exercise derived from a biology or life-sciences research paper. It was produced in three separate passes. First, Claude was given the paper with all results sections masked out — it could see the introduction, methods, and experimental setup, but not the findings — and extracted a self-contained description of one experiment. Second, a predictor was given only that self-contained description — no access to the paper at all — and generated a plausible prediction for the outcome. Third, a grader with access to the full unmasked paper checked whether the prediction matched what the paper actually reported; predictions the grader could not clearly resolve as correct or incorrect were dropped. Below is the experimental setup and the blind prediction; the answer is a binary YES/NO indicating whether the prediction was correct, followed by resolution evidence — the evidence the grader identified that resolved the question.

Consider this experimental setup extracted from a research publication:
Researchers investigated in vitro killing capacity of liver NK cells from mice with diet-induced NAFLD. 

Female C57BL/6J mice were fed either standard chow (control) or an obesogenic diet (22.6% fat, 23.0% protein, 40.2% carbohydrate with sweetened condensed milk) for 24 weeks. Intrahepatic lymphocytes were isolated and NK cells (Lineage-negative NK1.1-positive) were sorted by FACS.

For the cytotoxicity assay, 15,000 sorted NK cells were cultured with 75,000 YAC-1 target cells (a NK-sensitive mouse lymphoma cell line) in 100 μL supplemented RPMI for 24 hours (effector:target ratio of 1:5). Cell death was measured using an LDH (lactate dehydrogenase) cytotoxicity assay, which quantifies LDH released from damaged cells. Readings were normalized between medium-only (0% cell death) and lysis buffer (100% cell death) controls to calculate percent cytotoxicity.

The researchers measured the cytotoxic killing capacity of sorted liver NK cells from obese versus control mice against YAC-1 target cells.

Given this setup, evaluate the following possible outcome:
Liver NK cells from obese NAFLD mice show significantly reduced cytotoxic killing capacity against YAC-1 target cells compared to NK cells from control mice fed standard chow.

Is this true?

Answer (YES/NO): YES